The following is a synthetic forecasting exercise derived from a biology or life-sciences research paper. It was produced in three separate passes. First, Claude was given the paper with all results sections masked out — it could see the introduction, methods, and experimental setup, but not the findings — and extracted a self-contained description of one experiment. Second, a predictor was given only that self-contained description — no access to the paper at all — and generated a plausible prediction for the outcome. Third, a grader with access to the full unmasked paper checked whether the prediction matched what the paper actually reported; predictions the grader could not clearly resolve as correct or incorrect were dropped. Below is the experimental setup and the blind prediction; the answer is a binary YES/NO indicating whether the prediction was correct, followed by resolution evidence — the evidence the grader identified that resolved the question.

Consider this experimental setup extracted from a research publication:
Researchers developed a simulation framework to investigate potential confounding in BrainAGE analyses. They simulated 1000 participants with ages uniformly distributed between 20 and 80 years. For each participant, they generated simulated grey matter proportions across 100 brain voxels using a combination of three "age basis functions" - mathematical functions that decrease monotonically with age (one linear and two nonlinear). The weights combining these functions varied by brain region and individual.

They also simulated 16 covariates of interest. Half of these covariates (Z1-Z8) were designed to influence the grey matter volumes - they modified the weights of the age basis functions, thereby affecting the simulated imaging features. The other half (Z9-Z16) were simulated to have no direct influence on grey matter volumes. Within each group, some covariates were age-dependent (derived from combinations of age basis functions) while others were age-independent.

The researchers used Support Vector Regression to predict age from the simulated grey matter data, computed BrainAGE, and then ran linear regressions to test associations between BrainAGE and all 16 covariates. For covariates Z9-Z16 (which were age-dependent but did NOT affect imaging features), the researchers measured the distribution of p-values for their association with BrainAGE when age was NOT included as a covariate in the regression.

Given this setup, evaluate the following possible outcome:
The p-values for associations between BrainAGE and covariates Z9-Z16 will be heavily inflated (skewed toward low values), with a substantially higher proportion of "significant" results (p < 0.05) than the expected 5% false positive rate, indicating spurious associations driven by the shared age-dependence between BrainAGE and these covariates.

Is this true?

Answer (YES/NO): YES